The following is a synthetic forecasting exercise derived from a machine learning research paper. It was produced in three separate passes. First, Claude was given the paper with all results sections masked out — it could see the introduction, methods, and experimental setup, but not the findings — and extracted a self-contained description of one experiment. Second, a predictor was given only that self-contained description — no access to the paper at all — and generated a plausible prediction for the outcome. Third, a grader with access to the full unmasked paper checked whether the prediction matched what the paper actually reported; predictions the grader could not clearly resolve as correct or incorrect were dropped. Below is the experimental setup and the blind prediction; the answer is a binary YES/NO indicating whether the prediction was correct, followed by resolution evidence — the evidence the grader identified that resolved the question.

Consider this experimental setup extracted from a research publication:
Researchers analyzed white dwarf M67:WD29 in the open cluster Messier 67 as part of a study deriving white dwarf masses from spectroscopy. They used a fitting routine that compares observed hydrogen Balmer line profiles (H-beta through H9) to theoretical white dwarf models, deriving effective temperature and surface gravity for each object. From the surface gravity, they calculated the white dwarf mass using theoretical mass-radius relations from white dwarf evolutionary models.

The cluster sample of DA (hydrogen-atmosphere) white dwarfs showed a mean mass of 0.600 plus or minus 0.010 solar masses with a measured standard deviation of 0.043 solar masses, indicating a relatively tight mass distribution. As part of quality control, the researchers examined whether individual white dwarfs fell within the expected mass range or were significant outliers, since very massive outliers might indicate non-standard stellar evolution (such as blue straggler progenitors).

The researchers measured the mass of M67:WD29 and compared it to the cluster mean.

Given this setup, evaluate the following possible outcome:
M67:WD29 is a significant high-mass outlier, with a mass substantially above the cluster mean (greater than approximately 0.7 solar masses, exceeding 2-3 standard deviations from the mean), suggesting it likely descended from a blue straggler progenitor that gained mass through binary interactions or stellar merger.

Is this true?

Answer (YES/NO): YES